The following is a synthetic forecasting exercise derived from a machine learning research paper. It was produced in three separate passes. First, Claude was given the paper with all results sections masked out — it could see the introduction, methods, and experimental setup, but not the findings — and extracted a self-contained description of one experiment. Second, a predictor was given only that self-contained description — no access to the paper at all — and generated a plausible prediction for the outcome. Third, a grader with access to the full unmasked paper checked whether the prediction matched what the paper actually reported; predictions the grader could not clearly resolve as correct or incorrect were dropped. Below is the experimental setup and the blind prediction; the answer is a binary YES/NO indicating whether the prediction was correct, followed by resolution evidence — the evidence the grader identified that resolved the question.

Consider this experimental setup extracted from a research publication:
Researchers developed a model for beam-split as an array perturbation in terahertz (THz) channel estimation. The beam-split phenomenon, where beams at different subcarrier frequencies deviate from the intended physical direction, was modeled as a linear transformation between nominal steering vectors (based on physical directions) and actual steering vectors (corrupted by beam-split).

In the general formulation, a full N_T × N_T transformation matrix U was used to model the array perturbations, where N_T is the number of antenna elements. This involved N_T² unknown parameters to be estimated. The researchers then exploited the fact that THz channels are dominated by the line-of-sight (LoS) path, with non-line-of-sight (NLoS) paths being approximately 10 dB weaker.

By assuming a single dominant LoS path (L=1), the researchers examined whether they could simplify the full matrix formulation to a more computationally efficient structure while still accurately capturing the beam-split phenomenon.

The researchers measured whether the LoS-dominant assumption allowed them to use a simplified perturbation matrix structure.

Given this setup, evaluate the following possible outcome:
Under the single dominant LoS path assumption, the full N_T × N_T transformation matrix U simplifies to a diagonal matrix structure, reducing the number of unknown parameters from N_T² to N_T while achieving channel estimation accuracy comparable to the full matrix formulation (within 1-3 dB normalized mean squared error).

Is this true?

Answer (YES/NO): NO